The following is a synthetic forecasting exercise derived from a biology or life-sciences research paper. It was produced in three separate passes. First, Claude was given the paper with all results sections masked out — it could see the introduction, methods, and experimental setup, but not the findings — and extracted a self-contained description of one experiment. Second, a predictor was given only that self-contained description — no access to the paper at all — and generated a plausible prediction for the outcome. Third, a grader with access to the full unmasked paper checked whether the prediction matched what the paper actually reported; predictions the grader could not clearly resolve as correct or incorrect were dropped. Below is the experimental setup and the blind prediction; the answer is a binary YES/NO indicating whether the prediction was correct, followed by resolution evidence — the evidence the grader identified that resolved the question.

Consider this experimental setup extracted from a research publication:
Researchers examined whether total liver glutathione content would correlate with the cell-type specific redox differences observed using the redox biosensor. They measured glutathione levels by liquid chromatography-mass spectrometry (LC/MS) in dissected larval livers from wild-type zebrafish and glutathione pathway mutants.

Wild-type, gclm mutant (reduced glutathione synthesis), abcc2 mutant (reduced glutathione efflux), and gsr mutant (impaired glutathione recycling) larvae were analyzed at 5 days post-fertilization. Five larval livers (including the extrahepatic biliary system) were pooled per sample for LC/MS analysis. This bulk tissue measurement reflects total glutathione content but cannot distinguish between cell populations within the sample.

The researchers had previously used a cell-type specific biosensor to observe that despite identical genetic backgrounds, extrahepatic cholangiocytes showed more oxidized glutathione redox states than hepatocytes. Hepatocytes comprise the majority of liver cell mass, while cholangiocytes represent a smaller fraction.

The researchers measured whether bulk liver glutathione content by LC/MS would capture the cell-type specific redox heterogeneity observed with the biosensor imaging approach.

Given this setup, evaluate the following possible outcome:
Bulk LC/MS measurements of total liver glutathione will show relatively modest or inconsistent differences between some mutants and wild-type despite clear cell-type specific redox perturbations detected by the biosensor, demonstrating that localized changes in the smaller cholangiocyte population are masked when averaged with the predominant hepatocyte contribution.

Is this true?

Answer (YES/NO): YES